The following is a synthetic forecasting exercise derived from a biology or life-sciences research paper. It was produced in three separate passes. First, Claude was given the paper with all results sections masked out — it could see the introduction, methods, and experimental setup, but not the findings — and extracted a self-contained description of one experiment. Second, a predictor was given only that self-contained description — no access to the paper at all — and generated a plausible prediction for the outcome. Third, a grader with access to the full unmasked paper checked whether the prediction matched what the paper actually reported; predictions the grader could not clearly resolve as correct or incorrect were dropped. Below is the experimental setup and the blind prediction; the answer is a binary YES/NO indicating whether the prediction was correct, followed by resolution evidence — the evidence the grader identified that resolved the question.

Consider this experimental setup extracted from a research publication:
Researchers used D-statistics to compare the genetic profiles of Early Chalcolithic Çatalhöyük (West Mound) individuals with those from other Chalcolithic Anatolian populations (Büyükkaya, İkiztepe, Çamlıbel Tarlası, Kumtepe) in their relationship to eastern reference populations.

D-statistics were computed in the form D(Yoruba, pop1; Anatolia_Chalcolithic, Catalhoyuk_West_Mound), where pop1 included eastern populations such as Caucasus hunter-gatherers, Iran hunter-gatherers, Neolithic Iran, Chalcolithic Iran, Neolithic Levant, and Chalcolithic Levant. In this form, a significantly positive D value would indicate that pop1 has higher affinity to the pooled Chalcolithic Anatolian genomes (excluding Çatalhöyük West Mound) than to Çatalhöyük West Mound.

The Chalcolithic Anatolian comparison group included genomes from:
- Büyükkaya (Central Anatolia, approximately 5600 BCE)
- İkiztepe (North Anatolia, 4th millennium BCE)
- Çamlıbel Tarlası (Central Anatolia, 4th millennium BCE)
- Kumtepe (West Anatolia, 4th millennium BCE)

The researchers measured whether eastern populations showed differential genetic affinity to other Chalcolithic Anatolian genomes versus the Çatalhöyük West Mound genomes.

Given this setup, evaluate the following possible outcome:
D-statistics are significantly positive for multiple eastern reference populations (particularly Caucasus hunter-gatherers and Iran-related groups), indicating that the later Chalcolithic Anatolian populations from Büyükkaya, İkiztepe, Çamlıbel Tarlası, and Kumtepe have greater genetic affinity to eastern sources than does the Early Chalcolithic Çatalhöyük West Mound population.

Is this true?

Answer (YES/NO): YES